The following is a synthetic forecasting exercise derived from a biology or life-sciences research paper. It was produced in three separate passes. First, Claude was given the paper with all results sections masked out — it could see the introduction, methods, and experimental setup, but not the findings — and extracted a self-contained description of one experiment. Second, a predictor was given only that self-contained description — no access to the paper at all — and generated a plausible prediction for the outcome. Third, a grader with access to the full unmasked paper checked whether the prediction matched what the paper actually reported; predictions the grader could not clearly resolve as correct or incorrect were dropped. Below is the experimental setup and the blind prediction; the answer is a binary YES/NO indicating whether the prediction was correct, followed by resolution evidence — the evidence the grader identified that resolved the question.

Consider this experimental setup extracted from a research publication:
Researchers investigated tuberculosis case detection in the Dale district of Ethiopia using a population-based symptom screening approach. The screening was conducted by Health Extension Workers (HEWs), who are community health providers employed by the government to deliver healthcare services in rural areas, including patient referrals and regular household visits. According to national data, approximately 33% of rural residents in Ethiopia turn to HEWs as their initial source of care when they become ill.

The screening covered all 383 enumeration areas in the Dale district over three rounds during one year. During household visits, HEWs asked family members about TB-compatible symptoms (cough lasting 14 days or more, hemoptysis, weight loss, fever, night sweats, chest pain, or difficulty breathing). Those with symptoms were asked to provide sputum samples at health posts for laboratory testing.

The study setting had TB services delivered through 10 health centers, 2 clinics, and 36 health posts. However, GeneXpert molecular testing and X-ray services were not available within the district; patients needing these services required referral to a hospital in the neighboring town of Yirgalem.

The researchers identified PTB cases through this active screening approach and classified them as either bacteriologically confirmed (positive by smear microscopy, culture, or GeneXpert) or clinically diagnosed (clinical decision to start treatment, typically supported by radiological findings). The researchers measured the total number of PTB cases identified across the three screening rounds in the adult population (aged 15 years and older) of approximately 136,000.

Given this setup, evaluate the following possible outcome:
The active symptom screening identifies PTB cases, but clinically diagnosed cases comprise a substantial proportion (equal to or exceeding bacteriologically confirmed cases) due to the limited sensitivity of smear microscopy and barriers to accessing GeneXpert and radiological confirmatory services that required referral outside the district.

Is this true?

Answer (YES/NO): NO